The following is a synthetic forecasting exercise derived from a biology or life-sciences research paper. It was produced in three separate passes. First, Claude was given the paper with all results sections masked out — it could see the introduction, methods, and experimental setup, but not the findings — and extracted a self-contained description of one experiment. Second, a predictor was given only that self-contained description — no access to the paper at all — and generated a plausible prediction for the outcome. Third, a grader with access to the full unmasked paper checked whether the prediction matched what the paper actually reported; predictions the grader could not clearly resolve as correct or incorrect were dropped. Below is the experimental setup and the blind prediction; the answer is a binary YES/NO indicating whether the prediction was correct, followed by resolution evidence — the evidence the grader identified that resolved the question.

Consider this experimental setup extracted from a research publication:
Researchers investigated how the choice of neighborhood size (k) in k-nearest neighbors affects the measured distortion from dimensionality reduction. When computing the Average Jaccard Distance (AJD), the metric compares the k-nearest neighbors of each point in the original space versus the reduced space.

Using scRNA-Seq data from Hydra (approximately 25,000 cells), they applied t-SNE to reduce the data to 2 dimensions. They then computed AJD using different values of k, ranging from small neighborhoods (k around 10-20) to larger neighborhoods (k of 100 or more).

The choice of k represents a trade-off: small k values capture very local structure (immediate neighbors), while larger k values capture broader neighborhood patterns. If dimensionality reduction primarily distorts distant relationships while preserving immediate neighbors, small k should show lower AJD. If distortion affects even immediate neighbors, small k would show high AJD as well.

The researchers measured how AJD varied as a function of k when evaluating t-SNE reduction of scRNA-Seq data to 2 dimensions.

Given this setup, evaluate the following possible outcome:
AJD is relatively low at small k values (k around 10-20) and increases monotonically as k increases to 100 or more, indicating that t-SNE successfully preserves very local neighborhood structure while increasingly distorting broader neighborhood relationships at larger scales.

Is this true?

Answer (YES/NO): NO